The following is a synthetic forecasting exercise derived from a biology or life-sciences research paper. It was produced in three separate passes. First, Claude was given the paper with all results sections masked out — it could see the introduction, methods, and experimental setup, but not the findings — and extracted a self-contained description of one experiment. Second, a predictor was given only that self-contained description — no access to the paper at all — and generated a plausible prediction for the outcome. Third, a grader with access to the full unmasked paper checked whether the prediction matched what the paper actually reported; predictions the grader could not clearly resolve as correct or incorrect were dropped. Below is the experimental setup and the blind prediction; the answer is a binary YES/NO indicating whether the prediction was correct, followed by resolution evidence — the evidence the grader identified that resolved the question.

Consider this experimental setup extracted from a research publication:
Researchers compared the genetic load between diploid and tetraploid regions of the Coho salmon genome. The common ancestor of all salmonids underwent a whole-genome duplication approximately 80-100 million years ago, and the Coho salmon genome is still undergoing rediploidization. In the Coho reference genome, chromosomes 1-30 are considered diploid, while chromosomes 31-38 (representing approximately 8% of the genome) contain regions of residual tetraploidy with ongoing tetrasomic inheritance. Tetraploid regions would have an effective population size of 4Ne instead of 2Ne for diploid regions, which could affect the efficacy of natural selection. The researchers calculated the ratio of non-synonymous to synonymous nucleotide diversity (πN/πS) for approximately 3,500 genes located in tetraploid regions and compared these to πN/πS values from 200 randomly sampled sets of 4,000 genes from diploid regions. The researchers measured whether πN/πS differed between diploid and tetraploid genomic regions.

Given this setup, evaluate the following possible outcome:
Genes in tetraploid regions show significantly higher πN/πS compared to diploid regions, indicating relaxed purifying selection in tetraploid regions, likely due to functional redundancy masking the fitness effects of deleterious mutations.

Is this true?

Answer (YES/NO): NO